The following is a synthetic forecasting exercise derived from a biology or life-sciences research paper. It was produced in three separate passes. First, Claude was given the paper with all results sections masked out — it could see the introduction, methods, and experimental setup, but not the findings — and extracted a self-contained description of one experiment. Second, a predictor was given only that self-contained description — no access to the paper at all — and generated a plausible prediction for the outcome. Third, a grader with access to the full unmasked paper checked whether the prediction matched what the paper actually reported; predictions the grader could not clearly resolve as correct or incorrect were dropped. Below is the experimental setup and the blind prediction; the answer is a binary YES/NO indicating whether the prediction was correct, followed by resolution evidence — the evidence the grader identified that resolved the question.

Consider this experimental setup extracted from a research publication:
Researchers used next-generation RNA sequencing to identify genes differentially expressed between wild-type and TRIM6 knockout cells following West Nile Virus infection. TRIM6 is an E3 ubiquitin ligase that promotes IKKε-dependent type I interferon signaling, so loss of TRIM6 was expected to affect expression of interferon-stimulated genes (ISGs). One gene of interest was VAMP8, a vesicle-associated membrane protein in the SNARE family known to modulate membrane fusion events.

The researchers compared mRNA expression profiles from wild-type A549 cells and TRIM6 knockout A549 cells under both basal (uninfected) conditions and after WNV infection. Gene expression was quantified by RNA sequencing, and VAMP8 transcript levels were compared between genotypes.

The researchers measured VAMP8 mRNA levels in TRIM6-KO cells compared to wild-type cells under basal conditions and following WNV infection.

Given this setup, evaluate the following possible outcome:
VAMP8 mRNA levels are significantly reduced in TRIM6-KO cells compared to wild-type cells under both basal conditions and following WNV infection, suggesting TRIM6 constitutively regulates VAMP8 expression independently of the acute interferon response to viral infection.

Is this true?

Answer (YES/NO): YES